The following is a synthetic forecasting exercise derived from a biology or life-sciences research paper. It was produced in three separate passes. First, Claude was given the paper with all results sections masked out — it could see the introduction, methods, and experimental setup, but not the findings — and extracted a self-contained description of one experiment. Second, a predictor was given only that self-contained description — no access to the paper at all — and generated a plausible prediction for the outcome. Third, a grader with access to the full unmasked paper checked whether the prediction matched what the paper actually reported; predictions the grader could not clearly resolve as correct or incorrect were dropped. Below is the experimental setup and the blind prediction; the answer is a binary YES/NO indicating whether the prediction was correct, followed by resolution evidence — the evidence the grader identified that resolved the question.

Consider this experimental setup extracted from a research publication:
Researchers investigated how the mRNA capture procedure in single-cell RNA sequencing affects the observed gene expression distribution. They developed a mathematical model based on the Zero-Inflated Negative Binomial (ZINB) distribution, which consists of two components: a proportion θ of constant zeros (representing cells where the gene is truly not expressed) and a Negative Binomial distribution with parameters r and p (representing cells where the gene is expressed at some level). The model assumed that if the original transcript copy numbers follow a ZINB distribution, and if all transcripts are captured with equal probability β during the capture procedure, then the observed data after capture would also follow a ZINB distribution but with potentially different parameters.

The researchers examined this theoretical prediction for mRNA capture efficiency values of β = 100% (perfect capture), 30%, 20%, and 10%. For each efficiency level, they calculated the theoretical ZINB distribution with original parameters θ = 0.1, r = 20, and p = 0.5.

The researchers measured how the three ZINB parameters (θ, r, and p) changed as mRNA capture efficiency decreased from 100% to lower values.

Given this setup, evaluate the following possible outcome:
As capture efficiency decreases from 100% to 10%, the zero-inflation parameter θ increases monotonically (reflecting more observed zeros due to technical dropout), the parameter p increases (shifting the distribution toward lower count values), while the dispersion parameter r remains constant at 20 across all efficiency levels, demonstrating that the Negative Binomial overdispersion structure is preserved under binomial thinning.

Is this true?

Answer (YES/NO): NO